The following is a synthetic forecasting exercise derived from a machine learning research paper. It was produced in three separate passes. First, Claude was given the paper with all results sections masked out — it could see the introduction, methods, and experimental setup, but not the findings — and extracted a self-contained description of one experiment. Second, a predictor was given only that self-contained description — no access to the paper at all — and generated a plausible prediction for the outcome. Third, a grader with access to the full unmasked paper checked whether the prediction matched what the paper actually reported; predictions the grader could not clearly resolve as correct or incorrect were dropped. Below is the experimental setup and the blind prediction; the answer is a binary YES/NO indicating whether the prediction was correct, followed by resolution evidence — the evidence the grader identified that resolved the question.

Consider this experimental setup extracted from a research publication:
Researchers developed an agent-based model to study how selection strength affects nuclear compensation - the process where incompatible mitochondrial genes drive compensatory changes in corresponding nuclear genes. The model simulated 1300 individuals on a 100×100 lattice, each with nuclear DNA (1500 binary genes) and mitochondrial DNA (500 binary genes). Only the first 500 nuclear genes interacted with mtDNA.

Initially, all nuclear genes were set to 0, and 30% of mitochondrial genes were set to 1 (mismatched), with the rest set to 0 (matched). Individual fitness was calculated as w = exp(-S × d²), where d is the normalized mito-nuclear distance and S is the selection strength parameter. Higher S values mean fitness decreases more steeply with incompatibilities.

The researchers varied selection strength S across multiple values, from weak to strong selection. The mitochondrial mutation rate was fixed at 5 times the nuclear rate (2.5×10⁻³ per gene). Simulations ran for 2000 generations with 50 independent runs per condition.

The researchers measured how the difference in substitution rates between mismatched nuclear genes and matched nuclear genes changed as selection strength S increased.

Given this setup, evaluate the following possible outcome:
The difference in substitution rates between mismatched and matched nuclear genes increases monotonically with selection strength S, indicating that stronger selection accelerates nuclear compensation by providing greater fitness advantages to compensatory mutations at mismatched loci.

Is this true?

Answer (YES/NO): YES